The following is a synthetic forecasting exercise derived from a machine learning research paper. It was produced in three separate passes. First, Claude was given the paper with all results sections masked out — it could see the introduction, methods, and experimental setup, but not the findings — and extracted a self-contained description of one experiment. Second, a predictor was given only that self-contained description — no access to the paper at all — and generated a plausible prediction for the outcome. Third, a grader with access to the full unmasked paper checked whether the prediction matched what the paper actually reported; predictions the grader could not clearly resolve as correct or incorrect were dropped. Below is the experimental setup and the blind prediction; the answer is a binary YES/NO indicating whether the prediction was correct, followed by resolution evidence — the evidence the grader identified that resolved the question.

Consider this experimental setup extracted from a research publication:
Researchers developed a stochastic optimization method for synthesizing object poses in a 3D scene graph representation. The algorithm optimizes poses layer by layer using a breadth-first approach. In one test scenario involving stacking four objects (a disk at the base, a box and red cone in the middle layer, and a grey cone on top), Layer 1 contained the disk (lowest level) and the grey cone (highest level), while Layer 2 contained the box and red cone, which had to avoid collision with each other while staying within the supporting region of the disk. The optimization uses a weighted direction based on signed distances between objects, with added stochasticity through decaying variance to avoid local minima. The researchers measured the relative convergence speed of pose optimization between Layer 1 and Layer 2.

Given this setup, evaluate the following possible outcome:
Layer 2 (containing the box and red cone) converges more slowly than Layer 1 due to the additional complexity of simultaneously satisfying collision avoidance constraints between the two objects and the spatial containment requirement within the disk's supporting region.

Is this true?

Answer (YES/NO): YES